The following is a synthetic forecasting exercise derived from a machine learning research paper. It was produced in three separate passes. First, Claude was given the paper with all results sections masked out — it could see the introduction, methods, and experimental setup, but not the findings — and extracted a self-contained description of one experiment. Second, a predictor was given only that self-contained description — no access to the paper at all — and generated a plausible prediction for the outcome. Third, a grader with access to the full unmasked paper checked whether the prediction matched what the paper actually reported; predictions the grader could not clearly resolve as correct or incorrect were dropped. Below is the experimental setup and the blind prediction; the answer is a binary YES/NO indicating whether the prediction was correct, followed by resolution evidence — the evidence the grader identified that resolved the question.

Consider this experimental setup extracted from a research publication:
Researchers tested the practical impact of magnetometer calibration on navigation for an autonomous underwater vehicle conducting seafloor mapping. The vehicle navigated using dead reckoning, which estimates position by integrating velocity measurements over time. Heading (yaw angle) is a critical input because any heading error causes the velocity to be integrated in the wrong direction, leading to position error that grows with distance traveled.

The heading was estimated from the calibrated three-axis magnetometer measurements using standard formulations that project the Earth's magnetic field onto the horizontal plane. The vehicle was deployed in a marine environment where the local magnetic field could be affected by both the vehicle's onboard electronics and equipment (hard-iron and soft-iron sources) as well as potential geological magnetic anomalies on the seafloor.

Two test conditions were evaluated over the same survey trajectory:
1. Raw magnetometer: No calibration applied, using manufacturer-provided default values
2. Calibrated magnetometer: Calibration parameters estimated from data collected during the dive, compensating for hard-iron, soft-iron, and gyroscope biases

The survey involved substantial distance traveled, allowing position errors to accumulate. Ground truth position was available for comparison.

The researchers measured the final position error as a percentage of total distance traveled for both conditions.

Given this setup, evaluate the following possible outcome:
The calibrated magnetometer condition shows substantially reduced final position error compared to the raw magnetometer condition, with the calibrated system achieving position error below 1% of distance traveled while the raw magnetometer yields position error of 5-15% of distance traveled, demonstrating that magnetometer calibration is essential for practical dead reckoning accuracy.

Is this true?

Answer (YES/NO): YES